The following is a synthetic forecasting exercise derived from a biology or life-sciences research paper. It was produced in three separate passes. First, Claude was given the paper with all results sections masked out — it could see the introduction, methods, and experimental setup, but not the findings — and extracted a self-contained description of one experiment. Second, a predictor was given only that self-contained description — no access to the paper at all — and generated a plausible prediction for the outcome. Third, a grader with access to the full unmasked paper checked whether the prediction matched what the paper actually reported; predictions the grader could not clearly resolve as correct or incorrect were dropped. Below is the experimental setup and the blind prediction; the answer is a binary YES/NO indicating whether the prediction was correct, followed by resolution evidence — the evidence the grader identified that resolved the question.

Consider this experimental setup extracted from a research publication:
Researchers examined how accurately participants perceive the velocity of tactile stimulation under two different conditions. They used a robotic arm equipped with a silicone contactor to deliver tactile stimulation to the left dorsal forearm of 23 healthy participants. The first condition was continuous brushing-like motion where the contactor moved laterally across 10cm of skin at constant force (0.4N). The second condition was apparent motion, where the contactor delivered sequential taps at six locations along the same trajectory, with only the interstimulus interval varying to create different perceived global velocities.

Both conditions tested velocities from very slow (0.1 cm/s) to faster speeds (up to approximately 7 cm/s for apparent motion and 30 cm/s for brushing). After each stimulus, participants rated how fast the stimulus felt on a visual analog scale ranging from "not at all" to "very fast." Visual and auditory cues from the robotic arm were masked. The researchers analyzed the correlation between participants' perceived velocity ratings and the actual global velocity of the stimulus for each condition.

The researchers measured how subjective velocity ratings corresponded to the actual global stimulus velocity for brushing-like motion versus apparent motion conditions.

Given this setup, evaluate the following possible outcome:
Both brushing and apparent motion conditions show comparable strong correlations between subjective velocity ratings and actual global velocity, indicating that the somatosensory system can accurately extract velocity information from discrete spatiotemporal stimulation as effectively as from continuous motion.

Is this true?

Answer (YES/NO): YES